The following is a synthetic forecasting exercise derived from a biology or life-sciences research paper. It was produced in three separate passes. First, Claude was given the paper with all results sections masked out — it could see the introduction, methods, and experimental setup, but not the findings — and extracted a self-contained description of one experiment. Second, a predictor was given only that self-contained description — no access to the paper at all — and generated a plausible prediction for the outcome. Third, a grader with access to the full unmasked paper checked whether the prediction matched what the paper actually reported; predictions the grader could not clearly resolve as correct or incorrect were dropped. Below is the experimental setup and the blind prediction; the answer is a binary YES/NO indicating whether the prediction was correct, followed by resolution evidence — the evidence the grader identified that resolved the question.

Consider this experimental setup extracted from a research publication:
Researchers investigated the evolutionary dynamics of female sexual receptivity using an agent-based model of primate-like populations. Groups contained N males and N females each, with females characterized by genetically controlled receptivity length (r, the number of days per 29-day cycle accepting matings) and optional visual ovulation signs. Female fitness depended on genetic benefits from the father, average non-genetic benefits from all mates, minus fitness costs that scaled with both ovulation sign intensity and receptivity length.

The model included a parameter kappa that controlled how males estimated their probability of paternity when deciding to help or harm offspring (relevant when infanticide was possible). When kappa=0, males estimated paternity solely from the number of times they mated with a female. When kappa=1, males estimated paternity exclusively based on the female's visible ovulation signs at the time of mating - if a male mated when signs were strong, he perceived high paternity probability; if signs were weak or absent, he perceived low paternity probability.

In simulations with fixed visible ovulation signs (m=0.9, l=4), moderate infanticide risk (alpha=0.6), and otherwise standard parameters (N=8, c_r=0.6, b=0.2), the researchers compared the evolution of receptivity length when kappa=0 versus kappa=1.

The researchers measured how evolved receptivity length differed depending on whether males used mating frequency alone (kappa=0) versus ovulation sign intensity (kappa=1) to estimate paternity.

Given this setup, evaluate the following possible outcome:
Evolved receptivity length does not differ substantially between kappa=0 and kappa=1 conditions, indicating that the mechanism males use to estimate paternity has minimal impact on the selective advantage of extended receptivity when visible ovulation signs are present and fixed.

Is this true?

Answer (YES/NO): NO